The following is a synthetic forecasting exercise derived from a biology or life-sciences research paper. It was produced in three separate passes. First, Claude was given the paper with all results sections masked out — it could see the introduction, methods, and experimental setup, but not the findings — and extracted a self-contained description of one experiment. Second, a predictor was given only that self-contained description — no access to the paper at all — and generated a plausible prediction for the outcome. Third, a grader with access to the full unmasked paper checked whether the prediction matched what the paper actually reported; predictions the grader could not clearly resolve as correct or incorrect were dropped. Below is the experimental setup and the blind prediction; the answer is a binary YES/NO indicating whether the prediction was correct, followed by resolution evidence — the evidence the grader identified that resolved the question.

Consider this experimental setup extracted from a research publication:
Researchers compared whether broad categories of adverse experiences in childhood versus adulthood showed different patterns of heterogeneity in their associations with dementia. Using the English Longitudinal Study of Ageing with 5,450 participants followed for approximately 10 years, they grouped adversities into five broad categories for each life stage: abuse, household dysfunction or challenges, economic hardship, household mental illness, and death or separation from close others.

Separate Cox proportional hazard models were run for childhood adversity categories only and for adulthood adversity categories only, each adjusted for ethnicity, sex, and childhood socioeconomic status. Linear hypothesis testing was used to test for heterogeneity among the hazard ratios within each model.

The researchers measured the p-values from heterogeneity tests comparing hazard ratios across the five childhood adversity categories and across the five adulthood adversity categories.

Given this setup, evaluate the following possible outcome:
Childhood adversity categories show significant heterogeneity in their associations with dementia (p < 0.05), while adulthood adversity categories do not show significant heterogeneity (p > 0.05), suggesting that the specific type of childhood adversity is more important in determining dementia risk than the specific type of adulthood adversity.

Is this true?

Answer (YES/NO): YES